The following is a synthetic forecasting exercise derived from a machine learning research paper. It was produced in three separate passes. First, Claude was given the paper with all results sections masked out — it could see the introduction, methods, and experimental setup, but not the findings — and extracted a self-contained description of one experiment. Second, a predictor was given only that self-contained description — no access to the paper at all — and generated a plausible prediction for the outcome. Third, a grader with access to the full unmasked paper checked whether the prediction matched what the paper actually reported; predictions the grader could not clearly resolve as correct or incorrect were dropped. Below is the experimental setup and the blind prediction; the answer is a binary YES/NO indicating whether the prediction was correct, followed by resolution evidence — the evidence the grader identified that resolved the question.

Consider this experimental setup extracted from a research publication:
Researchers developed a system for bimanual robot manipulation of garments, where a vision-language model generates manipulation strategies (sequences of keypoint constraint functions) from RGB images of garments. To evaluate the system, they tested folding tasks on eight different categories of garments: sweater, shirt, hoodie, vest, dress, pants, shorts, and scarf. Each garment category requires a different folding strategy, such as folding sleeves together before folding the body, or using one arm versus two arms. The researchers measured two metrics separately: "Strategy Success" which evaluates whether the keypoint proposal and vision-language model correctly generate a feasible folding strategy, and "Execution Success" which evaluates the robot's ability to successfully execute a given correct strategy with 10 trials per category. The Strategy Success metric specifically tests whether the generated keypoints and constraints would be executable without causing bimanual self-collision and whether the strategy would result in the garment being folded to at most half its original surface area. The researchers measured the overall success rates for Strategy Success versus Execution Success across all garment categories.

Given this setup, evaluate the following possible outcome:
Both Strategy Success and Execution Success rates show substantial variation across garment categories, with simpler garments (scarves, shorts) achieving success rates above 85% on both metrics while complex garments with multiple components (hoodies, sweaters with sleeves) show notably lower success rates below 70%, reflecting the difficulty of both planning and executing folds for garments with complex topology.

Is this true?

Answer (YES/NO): NO